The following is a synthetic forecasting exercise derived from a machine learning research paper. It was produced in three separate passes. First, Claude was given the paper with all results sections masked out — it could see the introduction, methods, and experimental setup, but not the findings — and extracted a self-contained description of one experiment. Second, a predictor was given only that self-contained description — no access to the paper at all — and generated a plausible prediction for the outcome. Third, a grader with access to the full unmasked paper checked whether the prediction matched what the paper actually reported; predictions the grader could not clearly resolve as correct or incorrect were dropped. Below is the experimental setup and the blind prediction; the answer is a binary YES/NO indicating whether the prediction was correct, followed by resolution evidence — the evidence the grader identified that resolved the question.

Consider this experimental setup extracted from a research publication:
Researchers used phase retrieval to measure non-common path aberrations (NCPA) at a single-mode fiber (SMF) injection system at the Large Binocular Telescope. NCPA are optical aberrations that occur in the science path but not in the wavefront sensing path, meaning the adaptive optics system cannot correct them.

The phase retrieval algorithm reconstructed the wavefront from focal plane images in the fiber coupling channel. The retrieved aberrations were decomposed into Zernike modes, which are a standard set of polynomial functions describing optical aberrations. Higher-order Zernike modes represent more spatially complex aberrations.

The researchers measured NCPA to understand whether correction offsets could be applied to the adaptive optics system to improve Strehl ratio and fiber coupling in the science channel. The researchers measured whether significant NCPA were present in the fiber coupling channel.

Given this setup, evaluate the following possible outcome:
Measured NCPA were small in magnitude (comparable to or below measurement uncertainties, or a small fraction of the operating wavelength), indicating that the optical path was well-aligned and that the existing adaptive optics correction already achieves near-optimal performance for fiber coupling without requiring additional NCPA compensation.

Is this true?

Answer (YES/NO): NO